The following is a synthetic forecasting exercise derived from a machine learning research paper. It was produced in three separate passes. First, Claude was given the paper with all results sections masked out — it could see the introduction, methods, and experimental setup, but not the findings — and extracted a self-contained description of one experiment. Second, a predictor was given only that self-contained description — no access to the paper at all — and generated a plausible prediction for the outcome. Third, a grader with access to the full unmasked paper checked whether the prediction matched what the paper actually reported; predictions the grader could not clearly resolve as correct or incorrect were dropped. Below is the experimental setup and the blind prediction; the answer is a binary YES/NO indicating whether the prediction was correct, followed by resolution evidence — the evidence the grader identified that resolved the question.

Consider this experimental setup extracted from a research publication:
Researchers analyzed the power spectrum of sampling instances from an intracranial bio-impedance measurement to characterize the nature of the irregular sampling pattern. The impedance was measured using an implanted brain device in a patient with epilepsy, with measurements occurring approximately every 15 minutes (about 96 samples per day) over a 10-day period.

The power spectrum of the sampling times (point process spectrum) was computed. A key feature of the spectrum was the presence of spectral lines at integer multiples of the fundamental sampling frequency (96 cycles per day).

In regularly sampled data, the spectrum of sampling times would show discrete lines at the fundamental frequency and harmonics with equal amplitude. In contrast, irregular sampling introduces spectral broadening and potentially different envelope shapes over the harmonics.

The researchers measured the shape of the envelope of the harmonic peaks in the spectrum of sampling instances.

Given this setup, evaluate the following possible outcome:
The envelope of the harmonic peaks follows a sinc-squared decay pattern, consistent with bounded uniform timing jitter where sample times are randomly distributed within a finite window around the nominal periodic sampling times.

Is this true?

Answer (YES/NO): NO